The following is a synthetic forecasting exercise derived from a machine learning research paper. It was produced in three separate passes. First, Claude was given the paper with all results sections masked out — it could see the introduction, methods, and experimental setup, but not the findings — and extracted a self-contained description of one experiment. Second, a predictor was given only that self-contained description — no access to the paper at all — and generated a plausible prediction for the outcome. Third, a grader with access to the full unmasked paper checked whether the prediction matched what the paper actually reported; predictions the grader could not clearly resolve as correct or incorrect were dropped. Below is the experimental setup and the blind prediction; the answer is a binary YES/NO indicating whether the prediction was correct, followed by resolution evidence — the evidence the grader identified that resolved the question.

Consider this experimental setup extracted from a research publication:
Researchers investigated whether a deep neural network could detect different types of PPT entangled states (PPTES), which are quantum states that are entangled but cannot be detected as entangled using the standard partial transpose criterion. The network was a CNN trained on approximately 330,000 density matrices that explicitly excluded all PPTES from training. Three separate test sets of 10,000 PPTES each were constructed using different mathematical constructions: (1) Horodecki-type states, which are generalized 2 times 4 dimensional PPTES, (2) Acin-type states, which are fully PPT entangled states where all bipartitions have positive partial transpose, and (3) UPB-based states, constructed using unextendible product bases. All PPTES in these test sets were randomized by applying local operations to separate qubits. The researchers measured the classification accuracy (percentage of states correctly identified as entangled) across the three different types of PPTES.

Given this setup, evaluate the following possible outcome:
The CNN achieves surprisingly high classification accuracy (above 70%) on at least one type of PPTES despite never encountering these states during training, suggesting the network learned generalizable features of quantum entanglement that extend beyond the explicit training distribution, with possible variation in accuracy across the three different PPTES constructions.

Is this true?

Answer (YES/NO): YES